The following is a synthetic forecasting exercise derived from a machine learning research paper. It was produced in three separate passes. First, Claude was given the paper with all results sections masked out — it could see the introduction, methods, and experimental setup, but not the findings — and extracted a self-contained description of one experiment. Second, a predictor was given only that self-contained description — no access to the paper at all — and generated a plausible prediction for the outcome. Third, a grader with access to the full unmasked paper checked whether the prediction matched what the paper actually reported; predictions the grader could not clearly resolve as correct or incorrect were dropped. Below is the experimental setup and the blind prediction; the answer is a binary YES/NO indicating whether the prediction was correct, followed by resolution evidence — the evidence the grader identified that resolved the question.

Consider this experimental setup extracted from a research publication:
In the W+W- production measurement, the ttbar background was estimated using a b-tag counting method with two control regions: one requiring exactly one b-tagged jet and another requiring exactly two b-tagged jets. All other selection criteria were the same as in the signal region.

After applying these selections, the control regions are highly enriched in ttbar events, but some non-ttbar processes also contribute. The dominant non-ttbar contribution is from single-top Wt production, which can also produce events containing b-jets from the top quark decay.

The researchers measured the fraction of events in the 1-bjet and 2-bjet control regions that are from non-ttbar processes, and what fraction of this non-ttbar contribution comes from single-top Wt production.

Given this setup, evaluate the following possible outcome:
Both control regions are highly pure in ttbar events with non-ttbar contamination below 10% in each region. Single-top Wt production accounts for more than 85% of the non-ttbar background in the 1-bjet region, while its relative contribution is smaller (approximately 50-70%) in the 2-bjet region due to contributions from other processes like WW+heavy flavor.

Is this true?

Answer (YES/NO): NO